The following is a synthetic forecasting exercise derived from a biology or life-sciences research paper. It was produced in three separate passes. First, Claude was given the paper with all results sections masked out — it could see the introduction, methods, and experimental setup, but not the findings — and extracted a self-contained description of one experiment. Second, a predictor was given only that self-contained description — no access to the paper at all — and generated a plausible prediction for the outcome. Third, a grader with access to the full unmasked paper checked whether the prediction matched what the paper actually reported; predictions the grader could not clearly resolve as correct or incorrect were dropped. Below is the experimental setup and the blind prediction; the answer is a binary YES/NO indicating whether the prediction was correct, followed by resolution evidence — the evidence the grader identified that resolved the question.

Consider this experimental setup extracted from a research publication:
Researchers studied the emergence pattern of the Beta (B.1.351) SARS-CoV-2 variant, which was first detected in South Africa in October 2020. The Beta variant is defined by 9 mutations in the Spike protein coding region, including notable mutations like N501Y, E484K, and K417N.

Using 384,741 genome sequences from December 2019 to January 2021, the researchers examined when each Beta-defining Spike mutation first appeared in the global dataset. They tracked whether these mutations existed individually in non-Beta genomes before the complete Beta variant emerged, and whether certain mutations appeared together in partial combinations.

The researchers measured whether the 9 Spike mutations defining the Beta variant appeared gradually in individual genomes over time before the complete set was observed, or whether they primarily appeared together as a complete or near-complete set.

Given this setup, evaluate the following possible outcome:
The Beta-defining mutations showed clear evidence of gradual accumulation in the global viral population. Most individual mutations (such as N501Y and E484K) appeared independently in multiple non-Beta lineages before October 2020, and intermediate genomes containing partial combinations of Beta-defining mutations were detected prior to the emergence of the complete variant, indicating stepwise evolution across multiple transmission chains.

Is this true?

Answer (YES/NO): NO